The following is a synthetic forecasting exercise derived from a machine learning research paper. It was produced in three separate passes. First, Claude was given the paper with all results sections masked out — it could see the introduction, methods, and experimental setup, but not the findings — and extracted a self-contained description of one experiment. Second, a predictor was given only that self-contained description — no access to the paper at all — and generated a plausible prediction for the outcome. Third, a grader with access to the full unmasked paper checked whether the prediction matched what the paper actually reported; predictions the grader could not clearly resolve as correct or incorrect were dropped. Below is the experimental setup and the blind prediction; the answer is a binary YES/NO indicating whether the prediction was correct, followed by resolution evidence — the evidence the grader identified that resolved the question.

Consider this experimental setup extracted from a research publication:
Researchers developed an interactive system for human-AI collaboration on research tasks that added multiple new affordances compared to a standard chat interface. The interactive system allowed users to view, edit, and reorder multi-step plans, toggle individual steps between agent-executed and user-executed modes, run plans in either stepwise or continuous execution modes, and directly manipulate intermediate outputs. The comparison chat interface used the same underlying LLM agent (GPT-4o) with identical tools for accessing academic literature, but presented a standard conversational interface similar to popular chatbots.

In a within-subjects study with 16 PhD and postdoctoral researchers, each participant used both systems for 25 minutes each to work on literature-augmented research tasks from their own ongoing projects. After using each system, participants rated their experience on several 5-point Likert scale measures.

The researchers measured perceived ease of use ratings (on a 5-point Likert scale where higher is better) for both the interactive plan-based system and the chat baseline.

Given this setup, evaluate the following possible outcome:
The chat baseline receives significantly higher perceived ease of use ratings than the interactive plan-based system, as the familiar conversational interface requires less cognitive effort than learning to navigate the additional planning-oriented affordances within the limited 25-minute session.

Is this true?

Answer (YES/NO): NO